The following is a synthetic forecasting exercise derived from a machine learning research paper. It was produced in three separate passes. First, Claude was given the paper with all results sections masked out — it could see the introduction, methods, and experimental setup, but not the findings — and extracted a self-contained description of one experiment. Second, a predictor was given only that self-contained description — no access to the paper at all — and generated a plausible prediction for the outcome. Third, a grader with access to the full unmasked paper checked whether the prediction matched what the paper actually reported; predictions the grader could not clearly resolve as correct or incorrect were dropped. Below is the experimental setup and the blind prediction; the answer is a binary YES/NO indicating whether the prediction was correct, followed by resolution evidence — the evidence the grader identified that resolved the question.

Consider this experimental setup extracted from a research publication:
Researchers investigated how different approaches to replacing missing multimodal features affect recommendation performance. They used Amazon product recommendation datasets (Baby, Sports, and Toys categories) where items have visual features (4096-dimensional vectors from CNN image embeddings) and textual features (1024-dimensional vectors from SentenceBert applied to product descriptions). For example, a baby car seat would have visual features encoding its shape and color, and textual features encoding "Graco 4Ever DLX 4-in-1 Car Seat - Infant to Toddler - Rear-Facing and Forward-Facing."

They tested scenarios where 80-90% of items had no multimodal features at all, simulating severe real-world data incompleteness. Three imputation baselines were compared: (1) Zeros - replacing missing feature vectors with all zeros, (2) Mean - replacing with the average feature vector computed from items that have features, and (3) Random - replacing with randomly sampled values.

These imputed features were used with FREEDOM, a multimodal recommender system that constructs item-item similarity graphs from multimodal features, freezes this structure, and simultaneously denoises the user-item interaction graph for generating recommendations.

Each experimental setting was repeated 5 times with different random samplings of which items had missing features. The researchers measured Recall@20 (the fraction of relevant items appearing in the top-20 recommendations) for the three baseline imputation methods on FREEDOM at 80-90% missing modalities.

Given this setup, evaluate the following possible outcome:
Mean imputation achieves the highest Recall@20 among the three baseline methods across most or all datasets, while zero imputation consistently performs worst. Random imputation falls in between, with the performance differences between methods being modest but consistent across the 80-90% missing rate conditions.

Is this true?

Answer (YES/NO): NO